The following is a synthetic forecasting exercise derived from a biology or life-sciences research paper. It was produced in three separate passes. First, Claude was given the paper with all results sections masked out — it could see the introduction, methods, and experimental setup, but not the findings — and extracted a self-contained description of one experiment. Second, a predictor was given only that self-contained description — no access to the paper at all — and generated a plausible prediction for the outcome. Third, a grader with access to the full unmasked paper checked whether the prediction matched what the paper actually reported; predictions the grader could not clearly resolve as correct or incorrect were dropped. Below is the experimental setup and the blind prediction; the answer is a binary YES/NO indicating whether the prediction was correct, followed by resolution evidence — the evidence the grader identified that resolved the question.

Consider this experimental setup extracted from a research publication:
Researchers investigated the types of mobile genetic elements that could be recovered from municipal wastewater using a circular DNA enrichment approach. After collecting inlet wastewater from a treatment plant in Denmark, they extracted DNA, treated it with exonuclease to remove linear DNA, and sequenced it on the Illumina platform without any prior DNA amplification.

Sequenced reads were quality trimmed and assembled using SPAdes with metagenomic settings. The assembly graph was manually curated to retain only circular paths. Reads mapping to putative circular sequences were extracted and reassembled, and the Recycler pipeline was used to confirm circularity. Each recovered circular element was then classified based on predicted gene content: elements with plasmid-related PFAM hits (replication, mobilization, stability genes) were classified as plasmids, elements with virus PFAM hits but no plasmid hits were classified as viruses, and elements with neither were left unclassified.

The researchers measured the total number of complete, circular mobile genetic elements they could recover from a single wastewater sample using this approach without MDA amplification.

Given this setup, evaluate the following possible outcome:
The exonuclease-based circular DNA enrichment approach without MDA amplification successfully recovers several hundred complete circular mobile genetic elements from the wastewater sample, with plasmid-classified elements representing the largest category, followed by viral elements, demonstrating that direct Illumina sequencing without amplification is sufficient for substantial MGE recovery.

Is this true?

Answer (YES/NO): NO